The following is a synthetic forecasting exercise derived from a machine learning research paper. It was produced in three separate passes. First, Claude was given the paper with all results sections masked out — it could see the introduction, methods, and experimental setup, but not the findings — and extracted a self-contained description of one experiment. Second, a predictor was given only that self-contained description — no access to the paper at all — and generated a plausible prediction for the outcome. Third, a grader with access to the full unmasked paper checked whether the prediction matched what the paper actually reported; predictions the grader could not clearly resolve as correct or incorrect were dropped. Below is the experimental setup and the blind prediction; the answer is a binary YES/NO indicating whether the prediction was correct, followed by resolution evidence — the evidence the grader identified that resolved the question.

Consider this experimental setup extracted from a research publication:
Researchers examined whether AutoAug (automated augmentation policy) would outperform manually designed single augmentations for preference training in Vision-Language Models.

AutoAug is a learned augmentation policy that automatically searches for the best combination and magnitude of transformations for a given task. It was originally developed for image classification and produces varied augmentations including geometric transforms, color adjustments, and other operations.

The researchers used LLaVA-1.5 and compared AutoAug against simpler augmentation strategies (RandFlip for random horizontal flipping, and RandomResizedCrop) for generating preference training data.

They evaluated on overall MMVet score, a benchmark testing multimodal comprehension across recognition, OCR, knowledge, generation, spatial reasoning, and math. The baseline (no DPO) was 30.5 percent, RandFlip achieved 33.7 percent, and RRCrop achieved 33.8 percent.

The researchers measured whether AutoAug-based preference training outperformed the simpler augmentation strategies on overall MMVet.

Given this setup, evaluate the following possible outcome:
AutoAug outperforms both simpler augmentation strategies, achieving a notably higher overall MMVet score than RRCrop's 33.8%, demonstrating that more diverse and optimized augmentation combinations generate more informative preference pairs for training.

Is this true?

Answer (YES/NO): YES